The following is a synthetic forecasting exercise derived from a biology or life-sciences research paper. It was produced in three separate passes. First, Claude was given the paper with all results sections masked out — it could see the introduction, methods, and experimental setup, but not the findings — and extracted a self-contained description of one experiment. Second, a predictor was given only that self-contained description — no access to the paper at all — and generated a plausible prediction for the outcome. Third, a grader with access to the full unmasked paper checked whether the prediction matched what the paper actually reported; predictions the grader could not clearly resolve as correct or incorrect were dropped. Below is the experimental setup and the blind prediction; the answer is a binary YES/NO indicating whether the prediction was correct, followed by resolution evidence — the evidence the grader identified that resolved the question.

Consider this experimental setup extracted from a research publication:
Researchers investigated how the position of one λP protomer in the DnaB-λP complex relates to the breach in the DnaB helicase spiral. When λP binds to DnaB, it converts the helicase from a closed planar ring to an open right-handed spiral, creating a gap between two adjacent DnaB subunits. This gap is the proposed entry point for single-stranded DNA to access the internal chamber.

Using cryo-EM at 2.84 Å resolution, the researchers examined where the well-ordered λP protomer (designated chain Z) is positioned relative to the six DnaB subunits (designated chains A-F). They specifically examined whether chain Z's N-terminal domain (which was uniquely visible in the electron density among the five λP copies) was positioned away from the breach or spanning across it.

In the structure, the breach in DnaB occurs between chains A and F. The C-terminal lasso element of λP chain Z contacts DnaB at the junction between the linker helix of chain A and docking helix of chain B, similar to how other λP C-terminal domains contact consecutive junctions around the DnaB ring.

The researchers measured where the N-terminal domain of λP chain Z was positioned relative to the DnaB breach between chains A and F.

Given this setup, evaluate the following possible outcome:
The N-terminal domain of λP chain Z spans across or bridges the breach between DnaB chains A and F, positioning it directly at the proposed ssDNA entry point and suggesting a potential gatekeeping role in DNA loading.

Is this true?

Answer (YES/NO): YES